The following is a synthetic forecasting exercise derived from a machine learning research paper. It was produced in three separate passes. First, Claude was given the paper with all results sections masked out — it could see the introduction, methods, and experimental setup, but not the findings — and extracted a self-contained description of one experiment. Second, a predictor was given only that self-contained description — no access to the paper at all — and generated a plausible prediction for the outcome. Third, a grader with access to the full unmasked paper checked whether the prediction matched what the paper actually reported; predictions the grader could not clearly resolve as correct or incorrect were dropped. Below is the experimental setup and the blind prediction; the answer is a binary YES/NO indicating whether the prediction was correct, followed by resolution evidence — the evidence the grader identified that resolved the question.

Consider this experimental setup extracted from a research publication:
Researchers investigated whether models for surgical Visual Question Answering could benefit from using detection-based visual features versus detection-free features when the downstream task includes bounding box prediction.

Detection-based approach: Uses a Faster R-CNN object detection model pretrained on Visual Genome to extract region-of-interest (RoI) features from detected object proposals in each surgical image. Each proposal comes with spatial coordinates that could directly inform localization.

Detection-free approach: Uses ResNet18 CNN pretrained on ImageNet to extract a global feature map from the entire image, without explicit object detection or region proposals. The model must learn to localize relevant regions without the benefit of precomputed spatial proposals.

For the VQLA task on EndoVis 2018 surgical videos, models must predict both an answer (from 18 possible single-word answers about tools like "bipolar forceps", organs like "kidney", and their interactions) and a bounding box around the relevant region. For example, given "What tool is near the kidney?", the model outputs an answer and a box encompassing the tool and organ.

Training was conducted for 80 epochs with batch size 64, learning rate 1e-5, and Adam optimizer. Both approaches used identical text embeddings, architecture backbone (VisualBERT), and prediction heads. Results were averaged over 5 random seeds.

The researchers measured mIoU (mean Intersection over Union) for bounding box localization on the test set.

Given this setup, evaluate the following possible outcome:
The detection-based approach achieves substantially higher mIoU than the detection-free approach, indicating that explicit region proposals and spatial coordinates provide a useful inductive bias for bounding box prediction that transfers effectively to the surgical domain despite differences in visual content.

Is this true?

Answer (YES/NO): NO